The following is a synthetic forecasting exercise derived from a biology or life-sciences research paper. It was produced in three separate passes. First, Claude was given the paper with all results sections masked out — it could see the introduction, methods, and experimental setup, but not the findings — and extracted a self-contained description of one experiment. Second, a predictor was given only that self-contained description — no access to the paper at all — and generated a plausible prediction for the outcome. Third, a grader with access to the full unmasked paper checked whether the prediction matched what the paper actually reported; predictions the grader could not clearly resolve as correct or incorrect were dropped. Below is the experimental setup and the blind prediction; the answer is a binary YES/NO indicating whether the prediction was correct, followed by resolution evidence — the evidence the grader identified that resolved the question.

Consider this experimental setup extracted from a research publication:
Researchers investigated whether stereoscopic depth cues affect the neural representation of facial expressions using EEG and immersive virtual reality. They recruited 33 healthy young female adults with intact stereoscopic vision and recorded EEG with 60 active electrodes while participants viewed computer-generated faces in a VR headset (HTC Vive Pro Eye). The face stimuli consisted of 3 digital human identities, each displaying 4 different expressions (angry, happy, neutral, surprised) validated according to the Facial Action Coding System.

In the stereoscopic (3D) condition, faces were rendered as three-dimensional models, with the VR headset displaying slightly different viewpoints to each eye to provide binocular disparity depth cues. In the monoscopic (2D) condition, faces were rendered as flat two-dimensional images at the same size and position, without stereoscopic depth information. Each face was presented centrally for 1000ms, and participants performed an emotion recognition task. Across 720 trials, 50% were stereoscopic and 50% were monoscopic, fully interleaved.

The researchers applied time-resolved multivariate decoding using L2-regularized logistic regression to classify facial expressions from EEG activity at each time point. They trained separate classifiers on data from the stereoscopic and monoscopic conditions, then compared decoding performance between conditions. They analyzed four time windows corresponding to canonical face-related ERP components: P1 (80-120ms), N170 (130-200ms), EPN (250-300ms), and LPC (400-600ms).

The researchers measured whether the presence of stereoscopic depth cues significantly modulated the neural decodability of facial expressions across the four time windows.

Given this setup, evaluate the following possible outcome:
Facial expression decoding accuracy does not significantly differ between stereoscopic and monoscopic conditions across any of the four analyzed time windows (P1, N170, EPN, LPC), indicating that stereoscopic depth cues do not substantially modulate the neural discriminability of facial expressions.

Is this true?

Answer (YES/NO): YES